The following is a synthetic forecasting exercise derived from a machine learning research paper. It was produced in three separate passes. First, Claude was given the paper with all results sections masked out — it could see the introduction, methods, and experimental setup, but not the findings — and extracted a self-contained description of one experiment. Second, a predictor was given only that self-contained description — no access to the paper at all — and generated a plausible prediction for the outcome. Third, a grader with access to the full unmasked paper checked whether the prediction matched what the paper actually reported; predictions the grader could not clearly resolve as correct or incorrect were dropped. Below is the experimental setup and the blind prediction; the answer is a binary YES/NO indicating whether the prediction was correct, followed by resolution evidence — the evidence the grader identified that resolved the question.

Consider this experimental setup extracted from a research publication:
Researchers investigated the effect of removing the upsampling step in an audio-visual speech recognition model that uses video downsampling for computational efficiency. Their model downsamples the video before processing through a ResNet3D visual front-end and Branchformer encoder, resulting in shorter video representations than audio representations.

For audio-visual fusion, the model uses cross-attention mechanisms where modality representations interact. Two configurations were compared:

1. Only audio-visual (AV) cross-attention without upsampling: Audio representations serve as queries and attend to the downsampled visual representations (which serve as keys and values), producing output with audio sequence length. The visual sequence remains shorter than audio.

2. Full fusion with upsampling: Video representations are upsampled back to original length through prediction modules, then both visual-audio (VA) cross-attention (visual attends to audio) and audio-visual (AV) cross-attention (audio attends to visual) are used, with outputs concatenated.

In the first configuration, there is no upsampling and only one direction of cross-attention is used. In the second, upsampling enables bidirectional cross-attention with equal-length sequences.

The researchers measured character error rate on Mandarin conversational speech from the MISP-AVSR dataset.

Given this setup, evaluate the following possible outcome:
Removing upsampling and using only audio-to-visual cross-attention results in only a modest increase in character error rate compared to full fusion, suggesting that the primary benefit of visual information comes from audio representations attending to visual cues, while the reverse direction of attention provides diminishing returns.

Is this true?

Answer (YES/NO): NO